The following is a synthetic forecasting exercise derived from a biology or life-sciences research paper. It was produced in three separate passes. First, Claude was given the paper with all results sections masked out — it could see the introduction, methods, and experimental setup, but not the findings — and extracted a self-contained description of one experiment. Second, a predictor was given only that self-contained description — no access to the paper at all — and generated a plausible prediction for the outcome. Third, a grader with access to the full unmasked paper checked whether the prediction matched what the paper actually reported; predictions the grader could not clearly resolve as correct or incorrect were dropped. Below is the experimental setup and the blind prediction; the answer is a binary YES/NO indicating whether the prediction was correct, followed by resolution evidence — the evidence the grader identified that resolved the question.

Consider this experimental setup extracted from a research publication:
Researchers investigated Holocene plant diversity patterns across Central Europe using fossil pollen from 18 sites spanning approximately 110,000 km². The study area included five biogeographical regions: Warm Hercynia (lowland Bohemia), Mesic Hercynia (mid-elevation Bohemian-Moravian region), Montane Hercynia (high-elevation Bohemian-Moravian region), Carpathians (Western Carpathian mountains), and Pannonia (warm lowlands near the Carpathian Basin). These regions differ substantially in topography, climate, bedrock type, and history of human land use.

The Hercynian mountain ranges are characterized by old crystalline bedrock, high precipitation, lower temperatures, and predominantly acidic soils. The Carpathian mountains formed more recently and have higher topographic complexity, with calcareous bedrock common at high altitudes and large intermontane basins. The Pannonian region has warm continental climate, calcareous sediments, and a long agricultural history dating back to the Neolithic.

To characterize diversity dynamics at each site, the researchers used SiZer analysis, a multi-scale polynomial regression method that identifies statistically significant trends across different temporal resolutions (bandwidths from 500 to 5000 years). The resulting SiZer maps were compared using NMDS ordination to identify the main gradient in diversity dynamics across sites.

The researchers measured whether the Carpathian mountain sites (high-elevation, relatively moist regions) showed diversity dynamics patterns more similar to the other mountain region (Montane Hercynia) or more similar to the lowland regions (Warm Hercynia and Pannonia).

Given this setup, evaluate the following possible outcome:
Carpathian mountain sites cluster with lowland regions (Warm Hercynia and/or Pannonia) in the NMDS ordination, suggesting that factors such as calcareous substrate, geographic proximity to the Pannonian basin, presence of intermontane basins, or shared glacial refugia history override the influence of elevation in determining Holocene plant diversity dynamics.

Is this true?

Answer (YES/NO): YES